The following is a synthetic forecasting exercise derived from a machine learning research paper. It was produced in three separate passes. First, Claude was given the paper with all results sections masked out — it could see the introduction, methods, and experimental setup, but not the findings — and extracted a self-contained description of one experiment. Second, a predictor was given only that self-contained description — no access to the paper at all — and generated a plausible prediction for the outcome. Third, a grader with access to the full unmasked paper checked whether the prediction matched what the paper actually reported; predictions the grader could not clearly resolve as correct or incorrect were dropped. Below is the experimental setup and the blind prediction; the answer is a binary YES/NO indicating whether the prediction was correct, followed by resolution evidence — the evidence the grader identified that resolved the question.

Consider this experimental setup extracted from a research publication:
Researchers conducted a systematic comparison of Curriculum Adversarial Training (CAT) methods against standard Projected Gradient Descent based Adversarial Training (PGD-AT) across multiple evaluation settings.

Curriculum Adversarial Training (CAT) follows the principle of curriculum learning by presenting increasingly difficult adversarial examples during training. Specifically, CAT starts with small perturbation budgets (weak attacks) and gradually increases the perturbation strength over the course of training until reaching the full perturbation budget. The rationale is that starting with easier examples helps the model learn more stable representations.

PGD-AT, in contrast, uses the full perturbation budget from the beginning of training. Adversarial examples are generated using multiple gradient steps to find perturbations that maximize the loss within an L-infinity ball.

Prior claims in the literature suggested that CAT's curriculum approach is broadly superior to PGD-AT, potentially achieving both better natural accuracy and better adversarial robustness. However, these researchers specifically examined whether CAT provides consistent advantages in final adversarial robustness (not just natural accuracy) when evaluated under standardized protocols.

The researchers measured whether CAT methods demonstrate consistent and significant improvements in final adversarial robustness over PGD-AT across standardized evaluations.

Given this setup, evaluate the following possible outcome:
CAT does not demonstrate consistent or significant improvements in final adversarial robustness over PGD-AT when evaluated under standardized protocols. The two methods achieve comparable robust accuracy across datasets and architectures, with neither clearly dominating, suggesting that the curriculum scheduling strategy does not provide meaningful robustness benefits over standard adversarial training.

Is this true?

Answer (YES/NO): YES